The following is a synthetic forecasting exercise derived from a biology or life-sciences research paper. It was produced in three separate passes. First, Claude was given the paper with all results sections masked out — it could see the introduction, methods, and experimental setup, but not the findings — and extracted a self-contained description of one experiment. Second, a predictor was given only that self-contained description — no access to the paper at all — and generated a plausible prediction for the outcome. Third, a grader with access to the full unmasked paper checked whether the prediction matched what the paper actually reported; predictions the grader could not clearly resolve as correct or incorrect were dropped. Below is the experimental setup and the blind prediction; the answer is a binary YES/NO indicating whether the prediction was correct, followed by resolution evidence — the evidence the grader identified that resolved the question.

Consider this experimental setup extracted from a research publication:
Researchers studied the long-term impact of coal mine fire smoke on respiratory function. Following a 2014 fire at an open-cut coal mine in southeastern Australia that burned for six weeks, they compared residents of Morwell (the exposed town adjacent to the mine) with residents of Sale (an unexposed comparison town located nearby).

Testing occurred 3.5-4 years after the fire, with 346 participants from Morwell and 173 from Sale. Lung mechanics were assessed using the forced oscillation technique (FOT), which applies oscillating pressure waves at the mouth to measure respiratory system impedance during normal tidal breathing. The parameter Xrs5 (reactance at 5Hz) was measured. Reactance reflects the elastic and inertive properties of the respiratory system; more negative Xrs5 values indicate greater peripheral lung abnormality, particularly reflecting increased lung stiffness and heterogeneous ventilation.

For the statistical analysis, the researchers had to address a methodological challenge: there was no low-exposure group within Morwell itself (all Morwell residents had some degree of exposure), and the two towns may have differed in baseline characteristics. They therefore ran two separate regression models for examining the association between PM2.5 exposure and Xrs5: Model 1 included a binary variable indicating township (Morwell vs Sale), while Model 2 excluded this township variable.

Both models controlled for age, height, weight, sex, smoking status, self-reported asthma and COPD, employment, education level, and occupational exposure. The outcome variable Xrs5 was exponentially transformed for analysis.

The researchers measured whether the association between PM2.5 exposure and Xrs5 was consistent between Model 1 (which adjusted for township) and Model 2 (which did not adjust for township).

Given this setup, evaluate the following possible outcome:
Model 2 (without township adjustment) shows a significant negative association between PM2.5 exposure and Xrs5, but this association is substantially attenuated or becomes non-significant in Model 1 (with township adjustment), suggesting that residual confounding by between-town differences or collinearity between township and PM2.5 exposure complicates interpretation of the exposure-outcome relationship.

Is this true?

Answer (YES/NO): NO